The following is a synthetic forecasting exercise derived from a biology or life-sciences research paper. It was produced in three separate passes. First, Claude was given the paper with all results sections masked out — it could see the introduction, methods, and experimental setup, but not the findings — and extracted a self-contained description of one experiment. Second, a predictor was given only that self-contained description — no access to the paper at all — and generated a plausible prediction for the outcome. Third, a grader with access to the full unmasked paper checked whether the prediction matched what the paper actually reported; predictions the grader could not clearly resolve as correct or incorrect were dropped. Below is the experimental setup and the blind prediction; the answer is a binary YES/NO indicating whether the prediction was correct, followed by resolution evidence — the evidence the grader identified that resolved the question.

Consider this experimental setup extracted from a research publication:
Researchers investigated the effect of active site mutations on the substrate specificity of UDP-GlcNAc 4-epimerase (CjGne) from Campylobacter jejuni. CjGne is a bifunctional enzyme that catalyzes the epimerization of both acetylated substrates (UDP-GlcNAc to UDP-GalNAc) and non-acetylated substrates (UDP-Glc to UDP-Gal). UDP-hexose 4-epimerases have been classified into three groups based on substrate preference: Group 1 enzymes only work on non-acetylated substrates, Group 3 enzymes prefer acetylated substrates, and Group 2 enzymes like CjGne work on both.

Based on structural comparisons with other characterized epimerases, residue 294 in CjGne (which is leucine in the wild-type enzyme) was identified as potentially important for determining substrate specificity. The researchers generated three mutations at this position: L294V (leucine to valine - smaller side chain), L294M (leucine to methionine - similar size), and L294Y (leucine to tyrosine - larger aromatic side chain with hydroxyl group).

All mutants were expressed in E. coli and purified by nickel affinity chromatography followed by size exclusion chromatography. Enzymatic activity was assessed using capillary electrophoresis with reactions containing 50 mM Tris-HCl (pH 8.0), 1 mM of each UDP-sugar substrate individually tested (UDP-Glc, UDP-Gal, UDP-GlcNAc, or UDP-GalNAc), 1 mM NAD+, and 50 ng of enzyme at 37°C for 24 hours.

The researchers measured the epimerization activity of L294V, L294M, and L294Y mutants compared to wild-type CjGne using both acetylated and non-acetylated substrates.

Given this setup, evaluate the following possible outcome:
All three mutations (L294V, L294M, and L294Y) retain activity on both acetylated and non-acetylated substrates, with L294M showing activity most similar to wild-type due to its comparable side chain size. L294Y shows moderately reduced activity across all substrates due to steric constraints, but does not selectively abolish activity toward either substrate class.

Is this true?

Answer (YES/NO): NO